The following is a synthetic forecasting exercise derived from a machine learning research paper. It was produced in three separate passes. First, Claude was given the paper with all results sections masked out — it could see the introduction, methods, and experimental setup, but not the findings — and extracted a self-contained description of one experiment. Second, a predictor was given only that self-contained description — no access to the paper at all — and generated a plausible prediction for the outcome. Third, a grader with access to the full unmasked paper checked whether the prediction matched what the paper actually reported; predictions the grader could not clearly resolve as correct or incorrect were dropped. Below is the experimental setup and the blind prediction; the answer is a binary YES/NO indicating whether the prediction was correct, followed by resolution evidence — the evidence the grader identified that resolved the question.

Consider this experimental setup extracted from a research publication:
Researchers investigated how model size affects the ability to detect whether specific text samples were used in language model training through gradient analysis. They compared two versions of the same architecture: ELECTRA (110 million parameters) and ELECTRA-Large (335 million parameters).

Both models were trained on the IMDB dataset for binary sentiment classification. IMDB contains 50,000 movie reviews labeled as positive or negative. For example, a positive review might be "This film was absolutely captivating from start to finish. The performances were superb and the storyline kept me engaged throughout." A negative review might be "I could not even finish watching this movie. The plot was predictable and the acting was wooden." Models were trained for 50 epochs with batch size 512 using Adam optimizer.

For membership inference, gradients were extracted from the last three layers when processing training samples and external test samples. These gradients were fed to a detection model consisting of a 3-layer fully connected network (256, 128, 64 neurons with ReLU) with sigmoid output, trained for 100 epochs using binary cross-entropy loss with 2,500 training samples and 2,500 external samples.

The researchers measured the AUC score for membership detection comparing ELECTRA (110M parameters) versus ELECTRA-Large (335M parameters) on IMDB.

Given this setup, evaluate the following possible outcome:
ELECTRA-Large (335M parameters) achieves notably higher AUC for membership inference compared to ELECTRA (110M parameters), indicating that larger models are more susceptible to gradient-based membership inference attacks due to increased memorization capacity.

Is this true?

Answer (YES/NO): YES